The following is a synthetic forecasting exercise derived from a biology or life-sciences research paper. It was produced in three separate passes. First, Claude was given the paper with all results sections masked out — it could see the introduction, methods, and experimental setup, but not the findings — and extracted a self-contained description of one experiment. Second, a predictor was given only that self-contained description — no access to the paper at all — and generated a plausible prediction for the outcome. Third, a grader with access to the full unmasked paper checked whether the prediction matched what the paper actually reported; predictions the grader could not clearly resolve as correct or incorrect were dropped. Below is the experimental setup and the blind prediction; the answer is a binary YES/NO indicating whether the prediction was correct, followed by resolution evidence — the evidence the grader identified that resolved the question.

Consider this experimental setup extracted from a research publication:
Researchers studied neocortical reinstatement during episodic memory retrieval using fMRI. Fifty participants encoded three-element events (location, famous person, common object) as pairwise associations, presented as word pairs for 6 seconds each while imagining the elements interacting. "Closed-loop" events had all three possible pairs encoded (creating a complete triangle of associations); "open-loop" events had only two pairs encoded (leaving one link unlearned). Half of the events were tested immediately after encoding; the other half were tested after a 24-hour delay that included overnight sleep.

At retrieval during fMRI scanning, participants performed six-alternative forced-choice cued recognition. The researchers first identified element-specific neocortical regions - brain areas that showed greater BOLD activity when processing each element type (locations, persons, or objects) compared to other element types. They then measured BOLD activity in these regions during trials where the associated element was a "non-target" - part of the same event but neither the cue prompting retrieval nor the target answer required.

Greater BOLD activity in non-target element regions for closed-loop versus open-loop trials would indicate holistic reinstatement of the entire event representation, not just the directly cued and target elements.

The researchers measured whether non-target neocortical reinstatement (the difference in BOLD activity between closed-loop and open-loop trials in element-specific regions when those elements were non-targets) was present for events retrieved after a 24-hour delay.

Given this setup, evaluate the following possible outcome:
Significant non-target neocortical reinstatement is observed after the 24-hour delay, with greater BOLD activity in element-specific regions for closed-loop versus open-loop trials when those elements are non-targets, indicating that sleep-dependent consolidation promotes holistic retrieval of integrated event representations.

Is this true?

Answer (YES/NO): YES